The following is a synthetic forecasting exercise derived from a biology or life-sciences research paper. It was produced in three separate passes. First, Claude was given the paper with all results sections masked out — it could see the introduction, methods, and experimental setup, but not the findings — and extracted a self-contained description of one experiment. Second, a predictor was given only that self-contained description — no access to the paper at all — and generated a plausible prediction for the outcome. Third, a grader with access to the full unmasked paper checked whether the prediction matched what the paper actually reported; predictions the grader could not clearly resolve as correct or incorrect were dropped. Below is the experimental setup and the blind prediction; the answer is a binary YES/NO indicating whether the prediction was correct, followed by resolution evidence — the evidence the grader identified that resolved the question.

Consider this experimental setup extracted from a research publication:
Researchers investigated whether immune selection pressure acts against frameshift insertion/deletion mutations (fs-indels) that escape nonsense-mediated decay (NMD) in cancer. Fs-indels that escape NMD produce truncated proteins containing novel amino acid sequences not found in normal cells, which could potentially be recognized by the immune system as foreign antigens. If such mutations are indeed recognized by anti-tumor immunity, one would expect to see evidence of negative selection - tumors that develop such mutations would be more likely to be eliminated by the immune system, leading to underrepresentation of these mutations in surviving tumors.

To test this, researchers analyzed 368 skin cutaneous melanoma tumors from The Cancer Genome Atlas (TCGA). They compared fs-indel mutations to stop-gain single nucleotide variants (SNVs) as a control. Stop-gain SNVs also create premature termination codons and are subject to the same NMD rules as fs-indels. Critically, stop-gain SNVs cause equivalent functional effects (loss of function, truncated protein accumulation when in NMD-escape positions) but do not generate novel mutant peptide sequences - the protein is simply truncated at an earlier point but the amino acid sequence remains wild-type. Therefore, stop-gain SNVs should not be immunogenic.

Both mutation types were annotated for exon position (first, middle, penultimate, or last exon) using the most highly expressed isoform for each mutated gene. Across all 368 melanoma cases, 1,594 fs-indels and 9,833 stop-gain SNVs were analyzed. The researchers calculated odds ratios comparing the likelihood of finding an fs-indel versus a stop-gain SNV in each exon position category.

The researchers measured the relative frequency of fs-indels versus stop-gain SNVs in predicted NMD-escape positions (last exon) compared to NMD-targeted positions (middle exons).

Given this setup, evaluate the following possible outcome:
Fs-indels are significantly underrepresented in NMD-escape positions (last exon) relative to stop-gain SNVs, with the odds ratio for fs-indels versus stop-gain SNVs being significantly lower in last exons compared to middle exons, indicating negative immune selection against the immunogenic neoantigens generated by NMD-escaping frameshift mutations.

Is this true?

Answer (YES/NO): YES